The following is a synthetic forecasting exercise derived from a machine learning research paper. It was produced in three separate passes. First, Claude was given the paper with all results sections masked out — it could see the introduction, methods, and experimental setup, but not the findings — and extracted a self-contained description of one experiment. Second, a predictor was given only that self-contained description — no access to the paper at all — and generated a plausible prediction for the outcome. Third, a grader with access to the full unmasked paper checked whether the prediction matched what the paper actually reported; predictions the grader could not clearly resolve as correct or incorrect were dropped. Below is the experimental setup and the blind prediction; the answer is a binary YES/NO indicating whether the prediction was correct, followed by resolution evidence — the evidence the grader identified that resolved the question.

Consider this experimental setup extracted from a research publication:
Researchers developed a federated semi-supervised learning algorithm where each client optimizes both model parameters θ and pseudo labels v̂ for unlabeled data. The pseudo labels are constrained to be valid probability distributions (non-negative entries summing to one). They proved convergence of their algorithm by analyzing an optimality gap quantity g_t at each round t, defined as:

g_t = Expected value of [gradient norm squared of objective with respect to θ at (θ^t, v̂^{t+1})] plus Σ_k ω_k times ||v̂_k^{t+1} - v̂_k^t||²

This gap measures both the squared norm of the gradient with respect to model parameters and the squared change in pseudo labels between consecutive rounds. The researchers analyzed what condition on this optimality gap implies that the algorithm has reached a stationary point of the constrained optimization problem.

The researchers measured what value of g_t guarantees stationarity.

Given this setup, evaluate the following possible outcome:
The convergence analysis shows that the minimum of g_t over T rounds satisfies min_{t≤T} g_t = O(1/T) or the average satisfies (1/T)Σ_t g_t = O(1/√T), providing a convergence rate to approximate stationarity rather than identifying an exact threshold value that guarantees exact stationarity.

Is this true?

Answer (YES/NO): YES